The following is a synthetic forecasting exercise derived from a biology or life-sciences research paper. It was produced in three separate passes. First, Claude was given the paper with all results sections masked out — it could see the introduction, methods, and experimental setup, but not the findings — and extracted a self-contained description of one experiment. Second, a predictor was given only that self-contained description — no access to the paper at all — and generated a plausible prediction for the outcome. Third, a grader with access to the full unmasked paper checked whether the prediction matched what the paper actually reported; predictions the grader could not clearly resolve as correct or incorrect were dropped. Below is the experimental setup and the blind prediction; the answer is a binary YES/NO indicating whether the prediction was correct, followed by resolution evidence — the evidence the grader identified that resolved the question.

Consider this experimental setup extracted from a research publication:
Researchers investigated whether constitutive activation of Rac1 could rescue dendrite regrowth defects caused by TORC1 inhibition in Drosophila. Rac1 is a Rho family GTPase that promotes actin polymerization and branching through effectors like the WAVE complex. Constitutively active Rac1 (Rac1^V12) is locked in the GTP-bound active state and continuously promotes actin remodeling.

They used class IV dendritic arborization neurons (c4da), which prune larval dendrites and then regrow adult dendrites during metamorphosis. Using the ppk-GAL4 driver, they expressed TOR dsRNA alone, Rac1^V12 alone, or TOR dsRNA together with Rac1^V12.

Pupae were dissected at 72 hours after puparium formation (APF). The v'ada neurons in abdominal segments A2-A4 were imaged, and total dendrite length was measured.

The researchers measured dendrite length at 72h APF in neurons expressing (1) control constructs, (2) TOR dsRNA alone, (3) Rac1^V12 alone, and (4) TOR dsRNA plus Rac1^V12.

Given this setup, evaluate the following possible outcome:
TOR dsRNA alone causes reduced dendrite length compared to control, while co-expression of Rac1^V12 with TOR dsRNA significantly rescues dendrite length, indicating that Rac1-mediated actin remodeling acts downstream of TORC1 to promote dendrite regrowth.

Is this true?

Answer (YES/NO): YES